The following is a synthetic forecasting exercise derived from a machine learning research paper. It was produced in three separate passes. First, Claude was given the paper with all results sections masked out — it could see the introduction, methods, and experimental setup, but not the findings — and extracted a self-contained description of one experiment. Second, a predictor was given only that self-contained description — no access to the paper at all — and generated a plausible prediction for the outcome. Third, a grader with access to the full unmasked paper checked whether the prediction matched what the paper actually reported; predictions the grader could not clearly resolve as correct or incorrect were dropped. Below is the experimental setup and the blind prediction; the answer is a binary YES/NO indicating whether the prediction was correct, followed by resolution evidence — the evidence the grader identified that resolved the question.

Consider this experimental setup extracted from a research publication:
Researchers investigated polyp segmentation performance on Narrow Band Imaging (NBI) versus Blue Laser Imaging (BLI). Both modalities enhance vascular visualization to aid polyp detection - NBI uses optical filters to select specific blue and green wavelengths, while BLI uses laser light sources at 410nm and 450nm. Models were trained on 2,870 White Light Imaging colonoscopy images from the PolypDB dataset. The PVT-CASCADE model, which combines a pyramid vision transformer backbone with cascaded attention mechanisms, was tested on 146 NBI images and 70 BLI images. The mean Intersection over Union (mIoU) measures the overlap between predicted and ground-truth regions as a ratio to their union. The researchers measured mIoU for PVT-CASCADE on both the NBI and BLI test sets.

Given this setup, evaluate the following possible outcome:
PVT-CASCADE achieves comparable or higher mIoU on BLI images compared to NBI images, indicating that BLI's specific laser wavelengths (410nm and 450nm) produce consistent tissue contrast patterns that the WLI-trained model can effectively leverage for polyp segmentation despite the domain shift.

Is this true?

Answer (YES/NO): YES